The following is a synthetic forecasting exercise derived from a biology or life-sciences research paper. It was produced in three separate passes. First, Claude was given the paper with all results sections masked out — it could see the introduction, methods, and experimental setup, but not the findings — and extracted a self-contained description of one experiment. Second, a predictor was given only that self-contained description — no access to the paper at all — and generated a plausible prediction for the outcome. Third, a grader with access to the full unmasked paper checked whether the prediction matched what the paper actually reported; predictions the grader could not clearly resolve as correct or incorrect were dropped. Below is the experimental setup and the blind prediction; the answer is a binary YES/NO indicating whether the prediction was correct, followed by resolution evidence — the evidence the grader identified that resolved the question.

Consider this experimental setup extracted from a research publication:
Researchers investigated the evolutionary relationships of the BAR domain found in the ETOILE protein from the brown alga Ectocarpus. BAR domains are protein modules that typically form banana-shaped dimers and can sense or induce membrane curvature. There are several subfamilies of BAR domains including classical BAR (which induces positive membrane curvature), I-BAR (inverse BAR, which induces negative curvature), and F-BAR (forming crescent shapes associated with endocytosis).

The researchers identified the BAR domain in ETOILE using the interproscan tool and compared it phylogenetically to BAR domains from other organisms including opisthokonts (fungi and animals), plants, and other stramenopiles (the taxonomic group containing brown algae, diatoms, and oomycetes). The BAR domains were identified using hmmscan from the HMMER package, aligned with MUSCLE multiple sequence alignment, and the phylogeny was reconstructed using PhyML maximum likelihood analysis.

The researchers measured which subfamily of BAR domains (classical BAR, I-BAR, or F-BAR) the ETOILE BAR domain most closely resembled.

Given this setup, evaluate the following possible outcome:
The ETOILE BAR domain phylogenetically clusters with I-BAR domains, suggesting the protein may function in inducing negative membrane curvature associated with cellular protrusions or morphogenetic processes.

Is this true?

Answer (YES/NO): NO